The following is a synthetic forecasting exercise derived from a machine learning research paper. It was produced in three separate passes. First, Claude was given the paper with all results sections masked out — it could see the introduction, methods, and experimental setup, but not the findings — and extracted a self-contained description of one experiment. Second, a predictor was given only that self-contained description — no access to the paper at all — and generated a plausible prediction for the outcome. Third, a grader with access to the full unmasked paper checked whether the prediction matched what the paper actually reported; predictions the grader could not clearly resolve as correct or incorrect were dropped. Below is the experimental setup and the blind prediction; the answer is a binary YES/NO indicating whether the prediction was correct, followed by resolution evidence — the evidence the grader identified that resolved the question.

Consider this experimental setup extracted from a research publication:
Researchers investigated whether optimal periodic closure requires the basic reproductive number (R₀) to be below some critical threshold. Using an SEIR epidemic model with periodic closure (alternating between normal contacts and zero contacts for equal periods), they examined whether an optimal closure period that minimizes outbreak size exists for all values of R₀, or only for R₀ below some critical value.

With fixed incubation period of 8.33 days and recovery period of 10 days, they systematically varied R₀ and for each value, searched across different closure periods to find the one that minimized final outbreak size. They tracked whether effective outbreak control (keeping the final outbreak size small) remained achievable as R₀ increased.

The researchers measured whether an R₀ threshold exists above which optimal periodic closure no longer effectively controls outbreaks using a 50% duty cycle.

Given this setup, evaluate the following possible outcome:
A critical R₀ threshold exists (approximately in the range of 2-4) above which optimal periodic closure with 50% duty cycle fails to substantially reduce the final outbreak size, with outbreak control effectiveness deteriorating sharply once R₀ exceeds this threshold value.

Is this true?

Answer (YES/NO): YES